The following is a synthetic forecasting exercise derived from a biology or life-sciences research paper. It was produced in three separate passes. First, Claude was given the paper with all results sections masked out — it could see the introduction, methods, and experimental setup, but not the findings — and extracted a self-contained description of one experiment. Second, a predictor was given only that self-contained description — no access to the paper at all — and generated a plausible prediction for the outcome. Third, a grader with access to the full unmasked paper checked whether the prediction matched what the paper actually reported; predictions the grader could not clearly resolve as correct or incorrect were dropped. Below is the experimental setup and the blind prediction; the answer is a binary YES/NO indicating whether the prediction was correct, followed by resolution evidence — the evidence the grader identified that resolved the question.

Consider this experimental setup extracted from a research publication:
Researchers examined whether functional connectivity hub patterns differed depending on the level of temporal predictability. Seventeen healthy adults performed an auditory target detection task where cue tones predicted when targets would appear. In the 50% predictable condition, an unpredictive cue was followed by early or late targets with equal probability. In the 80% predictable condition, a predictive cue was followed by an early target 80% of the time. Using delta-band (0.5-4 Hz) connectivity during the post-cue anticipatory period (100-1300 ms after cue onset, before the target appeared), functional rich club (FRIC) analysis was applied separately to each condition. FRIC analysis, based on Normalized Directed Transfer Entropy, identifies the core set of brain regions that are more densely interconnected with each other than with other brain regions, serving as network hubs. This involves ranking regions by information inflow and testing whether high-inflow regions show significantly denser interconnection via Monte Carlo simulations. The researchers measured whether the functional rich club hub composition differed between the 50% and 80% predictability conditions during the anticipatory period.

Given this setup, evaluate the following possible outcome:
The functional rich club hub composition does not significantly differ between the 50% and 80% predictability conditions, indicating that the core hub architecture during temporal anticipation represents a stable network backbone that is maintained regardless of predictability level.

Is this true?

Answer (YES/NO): NO